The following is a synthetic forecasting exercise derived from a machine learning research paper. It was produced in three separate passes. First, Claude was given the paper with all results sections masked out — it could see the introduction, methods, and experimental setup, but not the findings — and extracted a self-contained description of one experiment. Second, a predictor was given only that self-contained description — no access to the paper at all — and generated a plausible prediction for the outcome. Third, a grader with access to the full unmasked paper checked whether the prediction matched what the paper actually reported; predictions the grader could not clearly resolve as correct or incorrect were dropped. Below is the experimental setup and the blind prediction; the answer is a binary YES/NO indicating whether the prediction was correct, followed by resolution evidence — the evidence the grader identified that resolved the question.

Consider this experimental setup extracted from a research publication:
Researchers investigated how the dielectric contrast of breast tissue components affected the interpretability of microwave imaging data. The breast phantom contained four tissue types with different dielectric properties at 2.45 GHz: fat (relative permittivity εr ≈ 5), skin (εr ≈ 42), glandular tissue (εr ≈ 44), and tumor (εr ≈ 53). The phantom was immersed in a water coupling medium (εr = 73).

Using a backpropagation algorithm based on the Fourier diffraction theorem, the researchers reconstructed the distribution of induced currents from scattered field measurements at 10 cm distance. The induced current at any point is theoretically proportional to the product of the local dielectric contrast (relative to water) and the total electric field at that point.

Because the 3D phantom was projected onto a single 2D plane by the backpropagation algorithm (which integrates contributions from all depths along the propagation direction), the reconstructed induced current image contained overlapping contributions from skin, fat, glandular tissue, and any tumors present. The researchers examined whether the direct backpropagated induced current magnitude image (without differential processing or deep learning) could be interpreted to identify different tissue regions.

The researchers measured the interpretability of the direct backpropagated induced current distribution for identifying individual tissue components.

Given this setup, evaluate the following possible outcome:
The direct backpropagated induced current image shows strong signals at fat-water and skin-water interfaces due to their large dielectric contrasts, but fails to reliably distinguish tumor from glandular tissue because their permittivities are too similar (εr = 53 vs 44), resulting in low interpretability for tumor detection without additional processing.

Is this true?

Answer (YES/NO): NO